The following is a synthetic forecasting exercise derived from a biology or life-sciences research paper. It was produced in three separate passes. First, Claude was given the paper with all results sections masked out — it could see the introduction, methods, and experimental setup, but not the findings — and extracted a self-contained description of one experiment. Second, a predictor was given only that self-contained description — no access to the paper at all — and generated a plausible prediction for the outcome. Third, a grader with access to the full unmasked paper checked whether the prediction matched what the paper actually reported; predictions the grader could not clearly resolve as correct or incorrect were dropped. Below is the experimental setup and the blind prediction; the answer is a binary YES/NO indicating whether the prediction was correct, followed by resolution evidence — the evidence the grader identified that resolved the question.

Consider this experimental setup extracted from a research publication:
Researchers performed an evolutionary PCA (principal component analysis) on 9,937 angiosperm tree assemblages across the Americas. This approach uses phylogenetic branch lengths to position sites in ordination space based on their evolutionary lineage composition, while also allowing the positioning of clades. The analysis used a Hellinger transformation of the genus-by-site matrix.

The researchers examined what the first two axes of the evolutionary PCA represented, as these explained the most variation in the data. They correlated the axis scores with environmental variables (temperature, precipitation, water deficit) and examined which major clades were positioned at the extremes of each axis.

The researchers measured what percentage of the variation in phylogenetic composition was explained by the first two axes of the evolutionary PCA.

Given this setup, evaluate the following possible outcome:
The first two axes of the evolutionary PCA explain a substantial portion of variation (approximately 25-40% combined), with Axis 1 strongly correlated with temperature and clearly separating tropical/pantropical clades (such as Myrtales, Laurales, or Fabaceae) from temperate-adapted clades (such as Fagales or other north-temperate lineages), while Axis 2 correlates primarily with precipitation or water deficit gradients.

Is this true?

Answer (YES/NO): NO